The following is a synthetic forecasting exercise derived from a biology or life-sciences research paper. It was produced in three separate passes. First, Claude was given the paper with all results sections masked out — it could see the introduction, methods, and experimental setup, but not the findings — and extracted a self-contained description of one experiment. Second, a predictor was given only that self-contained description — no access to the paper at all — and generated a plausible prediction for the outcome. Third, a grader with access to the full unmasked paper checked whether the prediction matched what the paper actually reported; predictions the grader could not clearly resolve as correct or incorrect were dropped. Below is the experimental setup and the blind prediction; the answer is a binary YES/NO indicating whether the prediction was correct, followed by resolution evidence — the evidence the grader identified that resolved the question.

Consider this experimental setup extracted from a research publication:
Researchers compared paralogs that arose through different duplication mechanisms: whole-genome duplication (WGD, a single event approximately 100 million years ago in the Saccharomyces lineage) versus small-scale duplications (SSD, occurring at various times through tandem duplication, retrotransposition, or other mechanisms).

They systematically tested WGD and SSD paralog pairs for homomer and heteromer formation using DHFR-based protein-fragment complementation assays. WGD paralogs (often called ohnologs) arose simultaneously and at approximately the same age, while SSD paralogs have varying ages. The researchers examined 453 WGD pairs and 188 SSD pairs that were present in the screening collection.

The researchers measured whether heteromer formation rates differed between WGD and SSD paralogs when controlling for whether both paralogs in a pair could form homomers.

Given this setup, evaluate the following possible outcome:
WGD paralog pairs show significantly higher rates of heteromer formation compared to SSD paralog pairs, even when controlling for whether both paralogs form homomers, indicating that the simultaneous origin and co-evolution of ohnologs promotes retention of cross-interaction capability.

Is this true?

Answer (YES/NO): NO